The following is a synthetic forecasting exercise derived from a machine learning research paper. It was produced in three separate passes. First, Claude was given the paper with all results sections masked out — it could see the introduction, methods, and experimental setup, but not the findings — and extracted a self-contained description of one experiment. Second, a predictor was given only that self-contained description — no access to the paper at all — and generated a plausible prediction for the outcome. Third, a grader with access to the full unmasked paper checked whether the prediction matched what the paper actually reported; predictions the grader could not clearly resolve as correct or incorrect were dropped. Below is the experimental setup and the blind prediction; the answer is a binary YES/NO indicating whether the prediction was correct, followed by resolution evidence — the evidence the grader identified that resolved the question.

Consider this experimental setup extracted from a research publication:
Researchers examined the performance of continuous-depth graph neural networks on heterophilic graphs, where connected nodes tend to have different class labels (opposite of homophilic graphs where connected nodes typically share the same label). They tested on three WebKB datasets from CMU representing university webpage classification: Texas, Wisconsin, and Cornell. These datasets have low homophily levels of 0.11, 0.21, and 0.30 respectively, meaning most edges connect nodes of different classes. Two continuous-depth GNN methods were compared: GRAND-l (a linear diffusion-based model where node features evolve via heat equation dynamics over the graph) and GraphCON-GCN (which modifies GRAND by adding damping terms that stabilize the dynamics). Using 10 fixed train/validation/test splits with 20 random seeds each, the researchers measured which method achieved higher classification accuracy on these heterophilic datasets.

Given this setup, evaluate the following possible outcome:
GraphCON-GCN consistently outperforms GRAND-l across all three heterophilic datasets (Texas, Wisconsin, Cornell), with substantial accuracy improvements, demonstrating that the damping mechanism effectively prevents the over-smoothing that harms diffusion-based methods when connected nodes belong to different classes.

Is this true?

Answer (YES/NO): YES